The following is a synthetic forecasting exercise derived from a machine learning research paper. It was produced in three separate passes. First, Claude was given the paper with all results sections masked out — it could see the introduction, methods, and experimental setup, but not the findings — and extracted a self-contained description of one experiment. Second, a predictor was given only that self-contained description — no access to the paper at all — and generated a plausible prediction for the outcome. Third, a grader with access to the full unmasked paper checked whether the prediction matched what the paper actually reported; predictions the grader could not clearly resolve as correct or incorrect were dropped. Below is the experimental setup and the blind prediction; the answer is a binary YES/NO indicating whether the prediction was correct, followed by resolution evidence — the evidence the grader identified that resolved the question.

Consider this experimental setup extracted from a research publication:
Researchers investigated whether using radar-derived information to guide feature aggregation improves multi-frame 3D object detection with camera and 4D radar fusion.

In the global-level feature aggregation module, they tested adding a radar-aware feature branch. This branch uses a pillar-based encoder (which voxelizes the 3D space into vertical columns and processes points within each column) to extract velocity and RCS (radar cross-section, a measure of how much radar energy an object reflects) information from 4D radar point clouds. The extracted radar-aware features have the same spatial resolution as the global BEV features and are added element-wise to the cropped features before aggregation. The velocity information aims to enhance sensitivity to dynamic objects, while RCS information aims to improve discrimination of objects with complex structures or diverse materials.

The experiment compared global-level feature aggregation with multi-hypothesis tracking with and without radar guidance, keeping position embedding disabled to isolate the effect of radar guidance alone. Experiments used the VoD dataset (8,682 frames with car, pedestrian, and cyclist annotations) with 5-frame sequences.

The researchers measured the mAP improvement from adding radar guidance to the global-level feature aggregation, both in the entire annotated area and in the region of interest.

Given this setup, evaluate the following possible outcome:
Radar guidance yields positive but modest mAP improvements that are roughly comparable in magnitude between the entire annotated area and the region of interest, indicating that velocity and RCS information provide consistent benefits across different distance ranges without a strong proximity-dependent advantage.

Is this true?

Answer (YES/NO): NO